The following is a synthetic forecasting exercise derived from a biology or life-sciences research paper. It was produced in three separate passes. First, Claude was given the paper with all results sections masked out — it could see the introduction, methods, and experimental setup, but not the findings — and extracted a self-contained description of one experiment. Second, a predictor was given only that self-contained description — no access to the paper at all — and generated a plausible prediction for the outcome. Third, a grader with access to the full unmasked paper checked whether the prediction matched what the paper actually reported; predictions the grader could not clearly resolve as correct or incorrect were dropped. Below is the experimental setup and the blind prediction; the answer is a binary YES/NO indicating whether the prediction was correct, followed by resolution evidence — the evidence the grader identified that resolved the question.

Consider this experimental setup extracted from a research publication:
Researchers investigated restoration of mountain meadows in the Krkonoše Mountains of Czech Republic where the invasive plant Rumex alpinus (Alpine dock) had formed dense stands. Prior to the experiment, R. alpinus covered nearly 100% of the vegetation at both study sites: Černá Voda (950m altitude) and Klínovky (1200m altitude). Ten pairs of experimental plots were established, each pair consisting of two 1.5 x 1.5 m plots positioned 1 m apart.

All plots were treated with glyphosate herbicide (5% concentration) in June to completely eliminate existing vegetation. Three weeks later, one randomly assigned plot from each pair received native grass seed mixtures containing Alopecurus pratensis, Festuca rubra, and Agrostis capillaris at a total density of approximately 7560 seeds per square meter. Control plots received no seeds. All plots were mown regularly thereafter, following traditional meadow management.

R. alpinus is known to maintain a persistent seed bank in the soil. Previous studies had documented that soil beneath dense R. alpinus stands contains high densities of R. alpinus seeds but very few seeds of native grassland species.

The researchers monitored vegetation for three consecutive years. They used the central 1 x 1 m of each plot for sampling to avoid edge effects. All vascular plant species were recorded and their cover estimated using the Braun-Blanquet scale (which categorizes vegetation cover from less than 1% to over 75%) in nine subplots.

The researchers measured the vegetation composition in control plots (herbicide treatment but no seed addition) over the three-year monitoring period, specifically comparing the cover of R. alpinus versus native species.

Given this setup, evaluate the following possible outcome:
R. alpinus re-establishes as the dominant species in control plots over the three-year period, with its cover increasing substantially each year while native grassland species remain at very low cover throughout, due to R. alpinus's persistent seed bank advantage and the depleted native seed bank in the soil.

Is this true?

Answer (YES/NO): NO